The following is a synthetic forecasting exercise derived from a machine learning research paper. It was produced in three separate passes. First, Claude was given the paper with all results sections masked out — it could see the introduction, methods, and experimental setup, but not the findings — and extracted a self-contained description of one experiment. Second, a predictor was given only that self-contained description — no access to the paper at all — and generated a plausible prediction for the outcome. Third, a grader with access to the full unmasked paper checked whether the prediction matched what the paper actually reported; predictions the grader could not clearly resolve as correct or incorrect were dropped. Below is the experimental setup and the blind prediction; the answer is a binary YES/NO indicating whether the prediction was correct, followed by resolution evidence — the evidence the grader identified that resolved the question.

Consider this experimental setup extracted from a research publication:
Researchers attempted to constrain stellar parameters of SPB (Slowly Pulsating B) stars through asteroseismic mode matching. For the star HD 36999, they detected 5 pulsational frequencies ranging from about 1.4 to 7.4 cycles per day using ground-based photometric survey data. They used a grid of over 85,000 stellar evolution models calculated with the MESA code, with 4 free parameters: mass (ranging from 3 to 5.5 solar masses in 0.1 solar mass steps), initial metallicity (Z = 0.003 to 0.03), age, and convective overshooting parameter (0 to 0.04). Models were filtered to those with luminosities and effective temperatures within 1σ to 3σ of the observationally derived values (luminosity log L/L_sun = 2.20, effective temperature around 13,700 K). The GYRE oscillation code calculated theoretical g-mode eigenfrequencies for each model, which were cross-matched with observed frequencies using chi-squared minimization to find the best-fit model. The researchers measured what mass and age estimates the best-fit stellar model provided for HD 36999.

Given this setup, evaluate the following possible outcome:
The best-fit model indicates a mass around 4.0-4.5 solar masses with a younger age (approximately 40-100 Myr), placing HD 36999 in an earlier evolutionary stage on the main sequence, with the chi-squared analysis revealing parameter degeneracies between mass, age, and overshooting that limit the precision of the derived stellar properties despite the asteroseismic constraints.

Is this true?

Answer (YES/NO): NO